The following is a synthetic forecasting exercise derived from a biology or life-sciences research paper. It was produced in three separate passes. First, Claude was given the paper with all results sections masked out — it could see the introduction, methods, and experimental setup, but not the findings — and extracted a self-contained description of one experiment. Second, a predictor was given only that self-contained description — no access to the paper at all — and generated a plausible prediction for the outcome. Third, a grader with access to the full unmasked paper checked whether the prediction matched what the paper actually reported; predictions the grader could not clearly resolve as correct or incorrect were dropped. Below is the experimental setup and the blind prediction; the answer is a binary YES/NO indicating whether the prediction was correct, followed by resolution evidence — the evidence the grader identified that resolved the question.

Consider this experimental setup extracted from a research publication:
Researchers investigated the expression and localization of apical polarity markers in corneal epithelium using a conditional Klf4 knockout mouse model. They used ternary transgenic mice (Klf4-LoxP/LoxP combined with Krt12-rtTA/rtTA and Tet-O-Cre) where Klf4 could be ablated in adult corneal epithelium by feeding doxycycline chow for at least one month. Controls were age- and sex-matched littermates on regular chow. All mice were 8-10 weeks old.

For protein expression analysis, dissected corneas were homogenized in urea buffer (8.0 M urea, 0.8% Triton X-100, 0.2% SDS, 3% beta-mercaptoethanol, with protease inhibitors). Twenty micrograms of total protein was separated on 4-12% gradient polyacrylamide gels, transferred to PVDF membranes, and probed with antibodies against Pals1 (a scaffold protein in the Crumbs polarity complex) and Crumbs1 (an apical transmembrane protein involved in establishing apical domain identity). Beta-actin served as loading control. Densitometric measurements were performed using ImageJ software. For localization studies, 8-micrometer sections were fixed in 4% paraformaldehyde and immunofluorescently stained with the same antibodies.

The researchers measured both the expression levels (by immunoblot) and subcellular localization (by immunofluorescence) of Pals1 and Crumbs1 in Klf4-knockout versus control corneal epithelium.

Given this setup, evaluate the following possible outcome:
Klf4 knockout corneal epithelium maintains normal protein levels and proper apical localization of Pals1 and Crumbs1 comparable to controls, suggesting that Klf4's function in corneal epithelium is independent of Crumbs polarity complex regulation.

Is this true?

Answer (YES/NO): NO